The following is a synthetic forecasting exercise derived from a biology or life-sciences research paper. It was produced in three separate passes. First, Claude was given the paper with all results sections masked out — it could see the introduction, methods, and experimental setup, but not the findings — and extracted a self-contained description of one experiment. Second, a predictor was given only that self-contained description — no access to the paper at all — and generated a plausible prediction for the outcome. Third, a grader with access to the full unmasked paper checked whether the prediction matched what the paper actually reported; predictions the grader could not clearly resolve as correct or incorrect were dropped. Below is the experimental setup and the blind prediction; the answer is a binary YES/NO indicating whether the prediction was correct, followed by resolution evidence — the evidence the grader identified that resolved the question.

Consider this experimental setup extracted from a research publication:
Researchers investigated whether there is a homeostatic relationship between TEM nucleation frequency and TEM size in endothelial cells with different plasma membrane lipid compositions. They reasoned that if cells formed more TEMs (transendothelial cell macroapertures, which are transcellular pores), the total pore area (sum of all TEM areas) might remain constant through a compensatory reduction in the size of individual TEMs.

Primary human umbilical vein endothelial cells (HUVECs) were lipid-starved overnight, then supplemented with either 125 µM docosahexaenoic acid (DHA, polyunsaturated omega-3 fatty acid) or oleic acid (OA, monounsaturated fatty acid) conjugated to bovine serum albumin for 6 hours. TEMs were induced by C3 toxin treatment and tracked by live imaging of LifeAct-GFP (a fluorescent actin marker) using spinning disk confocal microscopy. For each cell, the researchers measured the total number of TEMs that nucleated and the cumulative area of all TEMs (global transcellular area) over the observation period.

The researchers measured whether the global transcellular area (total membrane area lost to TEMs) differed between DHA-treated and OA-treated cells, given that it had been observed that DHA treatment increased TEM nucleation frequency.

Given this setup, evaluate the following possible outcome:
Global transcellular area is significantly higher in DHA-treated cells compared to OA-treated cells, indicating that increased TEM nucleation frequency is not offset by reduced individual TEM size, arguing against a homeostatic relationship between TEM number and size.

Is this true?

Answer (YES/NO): NO